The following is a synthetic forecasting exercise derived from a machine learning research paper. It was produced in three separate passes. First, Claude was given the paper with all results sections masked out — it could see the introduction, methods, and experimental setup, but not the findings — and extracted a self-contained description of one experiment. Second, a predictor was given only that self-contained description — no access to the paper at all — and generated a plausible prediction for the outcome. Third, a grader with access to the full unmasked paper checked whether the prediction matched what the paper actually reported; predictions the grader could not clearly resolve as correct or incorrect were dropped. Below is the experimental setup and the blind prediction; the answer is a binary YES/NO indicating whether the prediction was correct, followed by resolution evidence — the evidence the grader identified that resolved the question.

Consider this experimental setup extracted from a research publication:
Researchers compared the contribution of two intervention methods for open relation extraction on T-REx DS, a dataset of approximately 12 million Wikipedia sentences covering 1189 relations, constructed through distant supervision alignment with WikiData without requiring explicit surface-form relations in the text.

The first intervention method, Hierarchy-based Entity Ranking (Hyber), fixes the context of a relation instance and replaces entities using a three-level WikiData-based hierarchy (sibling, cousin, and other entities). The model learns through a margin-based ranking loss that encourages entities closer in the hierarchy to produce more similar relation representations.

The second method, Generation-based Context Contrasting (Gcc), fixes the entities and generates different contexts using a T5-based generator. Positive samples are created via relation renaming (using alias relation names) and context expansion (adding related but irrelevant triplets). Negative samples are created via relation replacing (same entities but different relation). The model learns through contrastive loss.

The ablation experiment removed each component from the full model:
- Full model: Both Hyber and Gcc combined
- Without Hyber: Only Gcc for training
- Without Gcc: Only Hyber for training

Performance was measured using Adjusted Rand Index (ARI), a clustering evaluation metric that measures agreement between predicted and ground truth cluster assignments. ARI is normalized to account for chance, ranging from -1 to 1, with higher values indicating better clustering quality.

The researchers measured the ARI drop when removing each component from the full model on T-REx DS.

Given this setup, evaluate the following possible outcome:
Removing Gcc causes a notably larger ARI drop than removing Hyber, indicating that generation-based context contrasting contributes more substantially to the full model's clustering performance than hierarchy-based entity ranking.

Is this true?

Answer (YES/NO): NO